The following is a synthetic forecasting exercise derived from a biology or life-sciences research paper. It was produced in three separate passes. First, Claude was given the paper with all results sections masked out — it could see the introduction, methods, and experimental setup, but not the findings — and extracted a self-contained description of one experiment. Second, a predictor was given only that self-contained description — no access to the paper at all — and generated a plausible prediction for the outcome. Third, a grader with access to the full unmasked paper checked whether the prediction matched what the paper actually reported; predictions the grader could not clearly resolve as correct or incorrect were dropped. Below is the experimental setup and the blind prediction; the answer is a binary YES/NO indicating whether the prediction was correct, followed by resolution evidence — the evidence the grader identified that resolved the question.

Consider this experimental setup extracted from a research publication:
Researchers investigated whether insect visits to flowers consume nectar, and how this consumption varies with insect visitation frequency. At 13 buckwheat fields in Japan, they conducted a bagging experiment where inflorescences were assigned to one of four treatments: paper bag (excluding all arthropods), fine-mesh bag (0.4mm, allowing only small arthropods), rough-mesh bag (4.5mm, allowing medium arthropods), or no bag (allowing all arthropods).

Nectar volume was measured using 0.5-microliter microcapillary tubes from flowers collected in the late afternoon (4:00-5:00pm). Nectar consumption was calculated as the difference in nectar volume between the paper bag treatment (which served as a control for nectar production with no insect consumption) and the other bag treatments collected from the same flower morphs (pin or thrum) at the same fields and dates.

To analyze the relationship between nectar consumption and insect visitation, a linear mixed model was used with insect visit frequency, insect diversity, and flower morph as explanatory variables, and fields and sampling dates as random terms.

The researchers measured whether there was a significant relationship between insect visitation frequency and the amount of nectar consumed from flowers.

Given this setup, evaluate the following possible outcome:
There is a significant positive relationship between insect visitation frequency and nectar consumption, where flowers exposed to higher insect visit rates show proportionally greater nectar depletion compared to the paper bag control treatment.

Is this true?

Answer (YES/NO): YES